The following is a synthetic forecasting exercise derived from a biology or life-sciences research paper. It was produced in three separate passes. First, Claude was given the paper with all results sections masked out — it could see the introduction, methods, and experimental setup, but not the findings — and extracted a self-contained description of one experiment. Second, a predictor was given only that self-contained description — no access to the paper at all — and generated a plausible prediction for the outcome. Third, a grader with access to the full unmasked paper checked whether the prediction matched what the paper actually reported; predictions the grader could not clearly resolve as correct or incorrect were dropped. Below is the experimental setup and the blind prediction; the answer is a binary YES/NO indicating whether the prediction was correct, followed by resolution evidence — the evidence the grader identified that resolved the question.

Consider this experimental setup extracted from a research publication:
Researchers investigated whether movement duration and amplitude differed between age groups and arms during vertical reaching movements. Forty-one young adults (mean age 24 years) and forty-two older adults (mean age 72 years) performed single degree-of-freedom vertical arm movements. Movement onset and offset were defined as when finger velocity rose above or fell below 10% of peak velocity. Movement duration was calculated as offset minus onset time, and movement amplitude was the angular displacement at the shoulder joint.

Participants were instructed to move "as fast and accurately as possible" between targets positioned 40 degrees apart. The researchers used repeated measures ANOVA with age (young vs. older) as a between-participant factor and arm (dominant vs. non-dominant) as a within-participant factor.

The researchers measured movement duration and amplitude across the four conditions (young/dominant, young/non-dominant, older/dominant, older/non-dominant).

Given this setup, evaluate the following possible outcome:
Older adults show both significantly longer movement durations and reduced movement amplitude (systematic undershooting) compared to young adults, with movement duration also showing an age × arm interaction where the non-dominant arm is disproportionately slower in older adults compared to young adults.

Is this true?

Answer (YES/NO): NO